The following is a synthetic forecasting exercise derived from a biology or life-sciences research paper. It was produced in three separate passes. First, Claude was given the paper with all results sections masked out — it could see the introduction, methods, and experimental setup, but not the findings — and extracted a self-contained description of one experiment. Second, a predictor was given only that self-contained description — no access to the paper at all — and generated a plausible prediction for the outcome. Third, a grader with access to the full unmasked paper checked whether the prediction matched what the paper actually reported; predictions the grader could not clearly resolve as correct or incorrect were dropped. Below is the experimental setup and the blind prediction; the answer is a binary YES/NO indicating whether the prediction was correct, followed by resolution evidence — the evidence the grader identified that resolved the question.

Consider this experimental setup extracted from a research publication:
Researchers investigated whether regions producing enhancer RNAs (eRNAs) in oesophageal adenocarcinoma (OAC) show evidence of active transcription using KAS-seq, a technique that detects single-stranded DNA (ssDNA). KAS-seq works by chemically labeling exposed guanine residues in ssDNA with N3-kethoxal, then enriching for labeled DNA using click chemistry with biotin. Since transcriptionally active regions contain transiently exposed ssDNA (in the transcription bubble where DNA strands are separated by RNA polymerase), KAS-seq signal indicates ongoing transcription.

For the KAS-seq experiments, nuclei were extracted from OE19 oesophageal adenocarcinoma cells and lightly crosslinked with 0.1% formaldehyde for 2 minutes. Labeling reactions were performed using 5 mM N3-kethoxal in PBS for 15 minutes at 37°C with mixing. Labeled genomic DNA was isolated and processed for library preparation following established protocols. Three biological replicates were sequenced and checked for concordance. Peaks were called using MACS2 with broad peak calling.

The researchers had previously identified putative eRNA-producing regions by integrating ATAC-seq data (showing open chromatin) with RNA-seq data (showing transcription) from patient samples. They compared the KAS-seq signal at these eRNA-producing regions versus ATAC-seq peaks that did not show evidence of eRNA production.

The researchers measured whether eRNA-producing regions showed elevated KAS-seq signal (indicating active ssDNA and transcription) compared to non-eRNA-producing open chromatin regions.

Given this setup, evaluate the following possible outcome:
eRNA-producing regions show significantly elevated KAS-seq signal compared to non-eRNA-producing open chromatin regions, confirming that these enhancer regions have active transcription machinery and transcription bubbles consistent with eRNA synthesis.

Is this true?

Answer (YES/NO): YES